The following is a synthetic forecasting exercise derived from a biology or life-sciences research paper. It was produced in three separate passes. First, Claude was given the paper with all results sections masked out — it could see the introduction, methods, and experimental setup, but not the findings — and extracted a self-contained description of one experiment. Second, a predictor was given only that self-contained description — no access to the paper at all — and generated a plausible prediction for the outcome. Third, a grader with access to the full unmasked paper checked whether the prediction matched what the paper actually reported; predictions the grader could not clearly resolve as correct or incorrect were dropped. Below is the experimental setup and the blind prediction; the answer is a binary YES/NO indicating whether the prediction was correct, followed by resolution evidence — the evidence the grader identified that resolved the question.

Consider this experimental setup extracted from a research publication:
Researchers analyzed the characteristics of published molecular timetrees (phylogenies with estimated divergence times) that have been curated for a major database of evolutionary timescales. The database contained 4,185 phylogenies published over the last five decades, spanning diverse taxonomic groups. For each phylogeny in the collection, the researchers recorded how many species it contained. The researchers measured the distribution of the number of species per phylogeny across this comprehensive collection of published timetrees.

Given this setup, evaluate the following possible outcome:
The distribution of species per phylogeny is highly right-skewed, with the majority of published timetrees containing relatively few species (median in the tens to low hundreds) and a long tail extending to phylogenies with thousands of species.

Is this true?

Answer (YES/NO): YES